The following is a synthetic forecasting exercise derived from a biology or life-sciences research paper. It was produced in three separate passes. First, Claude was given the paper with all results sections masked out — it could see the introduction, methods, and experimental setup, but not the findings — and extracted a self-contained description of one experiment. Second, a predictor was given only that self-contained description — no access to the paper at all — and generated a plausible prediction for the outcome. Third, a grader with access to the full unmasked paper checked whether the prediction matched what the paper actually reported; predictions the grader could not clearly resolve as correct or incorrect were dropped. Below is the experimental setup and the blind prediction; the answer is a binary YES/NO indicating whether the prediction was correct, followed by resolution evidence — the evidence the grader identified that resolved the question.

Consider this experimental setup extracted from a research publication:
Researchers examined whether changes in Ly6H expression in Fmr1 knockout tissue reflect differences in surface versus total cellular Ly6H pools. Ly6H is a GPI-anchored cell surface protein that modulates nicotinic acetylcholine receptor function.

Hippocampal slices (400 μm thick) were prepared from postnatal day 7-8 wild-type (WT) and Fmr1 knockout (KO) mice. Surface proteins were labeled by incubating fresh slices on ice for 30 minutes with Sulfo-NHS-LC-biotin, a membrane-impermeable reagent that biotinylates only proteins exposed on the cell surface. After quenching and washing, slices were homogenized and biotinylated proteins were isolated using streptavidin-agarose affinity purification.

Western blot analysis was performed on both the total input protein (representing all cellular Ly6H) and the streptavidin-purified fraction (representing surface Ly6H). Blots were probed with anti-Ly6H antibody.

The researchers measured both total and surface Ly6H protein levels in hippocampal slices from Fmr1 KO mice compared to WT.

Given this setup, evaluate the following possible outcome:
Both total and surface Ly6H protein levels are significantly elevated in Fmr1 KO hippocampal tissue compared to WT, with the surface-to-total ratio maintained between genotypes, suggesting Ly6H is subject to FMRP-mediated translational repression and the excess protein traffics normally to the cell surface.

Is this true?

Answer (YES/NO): NO